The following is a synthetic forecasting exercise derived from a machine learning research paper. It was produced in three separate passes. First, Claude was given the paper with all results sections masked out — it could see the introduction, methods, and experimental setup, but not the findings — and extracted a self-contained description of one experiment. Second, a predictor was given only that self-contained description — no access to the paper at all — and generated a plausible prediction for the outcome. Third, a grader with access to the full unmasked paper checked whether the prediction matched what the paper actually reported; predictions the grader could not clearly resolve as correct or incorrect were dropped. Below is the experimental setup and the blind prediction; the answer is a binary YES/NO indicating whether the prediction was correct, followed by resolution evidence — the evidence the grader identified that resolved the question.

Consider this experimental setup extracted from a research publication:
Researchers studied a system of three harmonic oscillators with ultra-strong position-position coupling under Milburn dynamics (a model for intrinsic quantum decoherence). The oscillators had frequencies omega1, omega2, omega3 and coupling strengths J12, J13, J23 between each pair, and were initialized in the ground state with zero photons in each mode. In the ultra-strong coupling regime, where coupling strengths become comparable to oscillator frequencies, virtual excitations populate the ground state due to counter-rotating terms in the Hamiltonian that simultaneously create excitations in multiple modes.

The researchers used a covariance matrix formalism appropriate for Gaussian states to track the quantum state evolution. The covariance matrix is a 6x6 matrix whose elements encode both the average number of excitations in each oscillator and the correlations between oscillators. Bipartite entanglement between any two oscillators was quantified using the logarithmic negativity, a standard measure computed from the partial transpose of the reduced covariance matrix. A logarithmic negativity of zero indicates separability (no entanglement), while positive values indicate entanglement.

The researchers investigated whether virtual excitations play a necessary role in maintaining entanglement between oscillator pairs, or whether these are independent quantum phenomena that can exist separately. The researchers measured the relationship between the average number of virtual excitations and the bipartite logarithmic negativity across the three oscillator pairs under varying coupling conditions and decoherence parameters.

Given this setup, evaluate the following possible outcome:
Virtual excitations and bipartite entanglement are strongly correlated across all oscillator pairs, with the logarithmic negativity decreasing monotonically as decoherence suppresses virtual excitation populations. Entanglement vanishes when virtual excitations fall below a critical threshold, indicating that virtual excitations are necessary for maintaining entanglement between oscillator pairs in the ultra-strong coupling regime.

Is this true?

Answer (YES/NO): YES